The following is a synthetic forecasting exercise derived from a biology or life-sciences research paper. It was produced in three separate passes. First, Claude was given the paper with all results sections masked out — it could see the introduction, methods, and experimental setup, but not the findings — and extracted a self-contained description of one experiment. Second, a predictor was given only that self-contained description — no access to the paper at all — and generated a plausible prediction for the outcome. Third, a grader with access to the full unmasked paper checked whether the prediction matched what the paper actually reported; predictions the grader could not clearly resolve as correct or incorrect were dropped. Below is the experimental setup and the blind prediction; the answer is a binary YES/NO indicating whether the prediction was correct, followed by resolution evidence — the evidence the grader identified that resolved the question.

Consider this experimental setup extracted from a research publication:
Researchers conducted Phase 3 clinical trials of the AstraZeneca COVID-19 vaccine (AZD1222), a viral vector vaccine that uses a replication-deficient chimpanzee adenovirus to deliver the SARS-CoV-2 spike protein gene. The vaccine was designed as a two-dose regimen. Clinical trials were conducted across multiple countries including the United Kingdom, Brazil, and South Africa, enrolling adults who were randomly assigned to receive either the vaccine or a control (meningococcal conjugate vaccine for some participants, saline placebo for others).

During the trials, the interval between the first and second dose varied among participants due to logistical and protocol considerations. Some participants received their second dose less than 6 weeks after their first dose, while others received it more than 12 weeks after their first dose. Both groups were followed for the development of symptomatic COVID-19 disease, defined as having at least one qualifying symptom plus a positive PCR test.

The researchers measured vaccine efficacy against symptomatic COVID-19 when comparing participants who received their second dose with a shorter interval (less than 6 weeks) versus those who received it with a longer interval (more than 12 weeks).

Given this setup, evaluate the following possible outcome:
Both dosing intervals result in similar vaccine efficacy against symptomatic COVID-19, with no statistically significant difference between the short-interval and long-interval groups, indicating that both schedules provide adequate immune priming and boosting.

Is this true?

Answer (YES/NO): NO